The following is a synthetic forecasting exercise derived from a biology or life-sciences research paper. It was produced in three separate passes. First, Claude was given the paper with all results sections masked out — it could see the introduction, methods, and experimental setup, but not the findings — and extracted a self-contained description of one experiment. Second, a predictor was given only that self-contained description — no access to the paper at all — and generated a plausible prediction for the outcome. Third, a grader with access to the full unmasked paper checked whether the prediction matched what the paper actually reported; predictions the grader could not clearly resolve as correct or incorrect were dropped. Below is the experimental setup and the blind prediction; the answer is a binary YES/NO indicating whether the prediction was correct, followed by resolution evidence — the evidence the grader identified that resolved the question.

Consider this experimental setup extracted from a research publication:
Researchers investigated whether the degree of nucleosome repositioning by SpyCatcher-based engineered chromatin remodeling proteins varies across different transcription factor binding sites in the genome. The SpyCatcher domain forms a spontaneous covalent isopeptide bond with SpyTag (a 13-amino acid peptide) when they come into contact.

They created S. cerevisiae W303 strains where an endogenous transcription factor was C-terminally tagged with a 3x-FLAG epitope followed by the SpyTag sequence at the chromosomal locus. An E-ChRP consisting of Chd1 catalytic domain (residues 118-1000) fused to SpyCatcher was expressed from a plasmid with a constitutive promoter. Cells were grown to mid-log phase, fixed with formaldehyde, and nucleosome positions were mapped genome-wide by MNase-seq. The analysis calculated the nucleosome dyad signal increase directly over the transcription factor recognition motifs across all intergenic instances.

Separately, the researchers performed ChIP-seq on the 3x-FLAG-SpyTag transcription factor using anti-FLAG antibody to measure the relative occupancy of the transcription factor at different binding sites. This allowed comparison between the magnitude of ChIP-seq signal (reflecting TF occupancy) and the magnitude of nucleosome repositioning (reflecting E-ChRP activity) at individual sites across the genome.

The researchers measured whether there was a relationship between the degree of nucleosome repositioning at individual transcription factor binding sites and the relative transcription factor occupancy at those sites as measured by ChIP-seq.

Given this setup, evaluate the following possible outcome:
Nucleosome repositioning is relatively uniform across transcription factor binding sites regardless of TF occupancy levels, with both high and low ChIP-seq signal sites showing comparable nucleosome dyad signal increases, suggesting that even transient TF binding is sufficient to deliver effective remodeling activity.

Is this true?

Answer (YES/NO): NO